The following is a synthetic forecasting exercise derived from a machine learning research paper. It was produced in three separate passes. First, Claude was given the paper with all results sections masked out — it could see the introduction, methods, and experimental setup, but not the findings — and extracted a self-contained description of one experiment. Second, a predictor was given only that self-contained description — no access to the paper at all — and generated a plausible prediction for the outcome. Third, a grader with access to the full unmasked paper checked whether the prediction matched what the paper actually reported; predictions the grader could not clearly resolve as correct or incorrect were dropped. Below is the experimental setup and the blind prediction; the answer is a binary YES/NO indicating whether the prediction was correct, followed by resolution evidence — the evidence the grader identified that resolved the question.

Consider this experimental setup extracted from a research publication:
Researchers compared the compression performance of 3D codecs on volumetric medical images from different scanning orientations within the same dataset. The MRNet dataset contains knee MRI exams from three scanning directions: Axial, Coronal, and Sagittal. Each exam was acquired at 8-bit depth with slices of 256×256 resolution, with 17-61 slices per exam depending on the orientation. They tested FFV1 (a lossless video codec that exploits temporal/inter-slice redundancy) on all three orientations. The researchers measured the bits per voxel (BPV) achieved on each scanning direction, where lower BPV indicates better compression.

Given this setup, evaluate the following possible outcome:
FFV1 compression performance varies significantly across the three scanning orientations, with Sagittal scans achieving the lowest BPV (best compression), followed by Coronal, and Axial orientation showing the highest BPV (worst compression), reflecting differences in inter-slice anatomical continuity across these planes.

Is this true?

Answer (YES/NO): NO